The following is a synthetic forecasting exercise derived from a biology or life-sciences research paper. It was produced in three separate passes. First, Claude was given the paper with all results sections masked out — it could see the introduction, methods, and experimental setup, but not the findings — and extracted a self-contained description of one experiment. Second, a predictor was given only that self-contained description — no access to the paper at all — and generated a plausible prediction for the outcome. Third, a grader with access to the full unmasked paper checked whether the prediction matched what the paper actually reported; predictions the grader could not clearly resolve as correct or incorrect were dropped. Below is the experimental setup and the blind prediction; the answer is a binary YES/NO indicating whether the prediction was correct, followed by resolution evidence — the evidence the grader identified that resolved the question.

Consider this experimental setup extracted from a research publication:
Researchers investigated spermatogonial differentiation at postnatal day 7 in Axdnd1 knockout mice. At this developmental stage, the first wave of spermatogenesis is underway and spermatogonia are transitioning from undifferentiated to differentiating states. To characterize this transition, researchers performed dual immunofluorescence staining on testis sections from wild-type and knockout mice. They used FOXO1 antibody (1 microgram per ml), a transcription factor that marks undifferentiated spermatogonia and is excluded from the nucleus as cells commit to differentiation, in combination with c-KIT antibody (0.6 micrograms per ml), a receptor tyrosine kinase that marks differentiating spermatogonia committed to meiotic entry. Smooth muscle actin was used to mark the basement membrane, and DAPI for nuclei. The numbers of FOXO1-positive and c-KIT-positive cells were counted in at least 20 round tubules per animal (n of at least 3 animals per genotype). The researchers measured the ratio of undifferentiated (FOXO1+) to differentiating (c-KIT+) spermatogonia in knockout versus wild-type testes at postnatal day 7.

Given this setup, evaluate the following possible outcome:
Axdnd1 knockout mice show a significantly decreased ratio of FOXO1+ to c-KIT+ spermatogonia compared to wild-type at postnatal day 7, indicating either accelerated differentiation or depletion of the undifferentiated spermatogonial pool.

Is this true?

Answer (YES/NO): YES